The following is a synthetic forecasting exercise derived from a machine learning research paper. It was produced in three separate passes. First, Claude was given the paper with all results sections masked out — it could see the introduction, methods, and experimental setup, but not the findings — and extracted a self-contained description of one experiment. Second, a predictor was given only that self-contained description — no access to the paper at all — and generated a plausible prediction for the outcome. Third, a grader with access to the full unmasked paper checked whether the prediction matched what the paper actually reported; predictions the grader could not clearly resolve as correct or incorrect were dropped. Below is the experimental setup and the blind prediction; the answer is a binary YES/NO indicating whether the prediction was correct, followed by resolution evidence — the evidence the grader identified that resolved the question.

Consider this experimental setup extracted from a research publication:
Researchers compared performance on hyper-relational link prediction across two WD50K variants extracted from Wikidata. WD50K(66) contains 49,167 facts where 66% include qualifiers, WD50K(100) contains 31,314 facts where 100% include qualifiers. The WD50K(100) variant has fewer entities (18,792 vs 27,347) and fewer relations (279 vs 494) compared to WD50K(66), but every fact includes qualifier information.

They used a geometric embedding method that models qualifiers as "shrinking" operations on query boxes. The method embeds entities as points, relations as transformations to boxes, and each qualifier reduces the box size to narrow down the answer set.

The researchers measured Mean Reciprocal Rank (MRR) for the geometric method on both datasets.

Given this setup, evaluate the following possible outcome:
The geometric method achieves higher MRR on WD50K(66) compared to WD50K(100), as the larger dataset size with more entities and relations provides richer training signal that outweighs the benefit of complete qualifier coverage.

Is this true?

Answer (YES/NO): NO